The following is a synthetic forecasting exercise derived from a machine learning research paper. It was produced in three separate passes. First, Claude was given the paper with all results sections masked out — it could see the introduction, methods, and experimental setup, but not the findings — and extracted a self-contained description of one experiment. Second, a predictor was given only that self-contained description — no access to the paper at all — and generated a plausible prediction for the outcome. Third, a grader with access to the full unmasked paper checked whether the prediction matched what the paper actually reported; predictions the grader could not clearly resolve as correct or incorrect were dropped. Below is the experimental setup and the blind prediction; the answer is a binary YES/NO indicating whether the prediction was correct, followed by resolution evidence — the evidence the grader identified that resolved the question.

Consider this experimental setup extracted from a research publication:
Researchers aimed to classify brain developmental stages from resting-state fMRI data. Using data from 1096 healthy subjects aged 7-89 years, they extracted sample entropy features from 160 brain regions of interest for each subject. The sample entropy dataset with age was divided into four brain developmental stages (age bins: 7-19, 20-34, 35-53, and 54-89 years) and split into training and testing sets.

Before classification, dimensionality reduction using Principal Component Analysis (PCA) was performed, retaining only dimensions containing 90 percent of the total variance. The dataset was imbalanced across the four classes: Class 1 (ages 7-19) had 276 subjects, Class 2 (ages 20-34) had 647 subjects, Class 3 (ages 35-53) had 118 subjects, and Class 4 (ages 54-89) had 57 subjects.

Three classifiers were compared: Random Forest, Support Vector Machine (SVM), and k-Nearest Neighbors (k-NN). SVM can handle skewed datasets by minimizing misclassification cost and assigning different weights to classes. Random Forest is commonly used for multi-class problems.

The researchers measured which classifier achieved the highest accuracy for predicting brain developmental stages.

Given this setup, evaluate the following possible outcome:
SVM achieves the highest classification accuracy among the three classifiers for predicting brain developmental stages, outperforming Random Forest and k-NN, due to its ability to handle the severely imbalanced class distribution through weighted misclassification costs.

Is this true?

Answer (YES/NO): NO